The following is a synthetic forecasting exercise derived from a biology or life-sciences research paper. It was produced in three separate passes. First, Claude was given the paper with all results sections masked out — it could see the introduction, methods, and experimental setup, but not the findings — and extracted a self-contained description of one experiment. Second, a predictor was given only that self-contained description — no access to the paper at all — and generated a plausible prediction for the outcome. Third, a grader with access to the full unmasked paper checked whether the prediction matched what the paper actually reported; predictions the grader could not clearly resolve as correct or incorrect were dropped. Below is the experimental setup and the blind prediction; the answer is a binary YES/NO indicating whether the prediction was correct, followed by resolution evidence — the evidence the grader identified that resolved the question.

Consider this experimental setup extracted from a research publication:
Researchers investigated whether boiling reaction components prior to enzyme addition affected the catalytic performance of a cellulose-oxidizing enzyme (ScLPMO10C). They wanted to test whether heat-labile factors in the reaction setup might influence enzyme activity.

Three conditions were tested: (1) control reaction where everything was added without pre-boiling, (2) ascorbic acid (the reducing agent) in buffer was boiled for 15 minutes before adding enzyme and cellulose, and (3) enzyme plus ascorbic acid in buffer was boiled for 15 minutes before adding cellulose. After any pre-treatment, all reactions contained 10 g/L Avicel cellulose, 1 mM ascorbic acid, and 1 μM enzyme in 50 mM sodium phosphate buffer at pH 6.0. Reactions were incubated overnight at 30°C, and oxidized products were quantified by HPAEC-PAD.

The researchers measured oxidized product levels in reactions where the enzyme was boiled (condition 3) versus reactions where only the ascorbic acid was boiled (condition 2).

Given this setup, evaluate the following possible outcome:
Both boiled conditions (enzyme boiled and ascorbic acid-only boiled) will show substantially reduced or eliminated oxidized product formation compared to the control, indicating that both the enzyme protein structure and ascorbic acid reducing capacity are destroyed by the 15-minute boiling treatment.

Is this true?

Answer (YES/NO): NO